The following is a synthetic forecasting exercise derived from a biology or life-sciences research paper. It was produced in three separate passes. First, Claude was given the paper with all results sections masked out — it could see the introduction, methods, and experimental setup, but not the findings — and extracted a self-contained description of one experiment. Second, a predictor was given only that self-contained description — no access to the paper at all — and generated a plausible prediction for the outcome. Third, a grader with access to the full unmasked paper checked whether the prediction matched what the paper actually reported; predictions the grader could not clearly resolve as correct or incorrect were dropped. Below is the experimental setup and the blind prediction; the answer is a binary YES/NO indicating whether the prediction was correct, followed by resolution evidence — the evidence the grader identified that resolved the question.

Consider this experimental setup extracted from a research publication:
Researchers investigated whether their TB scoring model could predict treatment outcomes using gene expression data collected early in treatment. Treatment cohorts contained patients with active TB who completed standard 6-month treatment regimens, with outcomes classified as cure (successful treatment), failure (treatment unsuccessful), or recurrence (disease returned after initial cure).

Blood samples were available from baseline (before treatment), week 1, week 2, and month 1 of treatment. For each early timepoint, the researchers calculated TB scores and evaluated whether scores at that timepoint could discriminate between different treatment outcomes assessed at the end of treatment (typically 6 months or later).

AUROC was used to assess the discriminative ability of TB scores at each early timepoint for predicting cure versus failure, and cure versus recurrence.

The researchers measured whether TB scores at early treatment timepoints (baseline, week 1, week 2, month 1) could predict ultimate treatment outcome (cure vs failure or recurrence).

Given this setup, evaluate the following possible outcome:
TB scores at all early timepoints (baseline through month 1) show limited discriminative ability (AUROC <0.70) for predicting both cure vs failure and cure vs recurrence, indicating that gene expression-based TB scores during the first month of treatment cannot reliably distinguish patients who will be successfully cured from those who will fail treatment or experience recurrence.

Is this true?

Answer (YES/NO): NO